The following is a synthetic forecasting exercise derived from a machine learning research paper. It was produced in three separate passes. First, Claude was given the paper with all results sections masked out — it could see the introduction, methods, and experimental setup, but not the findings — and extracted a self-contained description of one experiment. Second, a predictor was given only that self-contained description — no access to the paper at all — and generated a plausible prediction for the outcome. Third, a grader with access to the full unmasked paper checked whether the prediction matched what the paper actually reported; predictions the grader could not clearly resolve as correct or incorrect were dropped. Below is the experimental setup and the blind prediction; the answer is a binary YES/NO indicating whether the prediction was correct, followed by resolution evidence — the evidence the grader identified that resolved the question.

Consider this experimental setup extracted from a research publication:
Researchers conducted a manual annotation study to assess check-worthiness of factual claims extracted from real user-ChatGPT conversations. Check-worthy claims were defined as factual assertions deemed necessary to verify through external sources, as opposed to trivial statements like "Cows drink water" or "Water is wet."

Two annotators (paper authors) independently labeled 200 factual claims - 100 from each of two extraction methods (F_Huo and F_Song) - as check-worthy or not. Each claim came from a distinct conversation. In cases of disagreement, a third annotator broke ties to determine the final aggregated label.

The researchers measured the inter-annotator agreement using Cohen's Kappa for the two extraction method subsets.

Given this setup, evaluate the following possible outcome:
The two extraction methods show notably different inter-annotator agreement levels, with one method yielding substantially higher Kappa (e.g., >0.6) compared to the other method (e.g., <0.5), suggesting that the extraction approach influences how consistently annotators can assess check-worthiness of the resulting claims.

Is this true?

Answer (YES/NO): NO